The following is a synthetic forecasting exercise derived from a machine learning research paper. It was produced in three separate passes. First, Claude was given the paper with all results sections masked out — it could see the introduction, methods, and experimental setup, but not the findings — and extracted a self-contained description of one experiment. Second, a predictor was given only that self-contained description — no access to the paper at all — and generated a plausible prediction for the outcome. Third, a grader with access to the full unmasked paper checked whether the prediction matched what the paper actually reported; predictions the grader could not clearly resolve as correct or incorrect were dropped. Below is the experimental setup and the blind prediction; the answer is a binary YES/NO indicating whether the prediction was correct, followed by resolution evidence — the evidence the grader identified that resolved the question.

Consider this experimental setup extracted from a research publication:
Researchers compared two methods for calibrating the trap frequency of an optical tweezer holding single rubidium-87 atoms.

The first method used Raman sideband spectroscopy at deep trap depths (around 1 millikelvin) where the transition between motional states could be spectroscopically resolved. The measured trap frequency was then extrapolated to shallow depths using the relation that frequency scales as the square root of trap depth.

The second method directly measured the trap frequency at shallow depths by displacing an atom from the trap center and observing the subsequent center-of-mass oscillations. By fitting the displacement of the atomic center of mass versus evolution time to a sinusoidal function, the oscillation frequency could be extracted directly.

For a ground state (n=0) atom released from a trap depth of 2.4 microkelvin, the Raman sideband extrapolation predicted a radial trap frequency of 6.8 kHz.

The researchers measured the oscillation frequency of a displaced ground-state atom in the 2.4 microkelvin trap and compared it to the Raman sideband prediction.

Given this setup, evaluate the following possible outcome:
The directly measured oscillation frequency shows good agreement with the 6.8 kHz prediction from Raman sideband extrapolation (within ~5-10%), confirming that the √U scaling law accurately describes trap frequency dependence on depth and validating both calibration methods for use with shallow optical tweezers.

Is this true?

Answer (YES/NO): NO